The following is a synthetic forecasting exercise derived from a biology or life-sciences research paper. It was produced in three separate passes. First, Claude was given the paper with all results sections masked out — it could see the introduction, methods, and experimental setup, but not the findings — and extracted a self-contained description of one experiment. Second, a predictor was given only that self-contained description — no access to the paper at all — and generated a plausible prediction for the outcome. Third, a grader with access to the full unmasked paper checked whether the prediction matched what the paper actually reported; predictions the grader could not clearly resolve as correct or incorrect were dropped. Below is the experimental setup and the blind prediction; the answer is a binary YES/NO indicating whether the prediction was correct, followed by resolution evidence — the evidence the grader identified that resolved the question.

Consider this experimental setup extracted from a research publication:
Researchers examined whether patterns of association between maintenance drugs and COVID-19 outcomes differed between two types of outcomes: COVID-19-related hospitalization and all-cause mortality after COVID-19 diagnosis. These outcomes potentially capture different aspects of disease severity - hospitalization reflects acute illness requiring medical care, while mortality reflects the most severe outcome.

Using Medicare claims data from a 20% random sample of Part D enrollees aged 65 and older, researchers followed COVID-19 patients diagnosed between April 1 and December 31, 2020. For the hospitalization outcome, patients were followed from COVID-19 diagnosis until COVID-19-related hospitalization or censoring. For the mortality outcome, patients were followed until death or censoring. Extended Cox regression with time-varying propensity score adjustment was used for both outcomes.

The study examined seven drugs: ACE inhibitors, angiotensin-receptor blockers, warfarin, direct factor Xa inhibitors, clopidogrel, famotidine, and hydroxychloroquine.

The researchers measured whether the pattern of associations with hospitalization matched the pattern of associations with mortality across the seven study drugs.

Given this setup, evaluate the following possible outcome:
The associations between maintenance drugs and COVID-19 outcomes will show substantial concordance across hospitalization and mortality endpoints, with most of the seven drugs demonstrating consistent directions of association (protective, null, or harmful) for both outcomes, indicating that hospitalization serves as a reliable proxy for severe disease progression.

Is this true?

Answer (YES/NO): NO